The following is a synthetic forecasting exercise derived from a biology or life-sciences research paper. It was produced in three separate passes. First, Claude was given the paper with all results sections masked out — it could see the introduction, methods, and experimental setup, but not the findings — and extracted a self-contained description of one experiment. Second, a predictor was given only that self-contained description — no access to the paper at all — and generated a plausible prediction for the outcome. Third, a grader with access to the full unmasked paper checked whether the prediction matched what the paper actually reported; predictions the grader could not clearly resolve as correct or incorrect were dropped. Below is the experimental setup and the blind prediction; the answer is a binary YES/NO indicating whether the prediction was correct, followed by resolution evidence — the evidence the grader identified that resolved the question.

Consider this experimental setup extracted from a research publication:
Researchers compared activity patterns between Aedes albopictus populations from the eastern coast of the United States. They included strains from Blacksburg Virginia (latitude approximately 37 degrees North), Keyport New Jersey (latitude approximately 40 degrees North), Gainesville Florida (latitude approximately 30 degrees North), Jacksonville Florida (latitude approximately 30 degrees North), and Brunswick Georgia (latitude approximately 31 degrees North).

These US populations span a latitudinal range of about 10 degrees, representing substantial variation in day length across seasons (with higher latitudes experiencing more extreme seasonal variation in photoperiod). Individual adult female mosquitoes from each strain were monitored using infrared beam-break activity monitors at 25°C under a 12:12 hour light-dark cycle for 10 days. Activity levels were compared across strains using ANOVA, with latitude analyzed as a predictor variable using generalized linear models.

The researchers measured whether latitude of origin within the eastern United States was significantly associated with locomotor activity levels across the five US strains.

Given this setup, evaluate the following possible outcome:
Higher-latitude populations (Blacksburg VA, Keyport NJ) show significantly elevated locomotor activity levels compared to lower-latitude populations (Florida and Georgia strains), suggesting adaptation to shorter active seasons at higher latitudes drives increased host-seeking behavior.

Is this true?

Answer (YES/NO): NO